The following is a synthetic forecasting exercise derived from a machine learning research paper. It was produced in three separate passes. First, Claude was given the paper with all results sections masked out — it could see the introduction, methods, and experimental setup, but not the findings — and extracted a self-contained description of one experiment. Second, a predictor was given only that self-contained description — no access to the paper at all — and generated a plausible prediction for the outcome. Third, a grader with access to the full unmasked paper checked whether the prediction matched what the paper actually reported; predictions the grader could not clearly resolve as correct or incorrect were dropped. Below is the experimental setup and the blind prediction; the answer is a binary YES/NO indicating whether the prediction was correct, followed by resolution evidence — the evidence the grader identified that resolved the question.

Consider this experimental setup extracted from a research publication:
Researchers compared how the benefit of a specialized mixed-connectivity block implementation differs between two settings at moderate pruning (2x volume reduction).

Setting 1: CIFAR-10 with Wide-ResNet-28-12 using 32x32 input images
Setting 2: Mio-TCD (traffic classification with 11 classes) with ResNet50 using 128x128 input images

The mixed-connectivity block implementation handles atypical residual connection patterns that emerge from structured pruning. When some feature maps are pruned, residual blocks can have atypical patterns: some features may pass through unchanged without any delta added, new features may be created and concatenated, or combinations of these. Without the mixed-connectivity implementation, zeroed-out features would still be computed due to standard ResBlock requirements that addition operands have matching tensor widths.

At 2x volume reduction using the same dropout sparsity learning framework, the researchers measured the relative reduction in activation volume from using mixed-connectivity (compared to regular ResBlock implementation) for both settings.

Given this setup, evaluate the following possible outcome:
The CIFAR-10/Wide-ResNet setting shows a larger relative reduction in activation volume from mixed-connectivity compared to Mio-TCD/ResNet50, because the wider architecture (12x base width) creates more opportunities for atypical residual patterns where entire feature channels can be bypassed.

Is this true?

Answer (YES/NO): NO